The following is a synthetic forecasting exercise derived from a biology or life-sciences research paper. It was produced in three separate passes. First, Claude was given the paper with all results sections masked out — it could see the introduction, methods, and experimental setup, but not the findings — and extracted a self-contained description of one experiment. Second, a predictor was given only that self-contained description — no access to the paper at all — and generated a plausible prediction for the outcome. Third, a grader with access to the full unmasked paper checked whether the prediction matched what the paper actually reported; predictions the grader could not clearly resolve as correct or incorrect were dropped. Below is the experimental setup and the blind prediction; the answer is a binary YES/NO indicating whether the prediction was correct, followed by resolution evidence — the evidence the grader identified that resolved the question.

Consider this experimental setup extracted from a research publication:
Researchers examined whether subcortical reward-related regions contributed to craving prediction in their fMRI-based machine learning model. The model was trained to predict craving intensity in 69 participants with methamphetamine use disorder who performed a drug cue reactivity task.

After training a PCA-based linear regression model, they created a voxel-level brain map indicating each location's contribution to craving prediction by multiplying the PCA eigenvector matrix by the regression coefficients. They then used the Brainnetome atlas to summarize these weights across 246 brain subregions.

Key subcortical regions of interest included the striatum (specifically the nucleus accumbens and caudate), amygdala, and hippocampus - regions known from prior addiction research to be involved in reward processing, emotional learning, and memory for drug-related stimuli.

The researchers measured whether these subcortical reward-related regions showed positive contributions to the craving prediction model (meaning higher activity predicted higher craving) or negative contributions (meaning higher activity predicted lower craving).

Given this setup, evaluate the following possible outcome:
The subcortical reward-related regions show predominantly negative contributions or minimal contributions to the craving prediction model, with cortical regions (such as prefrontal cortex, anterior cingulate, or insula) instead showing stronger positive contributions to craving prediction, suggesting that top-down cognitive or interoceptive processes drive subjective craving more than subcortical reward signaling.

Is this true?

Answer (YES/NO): NO